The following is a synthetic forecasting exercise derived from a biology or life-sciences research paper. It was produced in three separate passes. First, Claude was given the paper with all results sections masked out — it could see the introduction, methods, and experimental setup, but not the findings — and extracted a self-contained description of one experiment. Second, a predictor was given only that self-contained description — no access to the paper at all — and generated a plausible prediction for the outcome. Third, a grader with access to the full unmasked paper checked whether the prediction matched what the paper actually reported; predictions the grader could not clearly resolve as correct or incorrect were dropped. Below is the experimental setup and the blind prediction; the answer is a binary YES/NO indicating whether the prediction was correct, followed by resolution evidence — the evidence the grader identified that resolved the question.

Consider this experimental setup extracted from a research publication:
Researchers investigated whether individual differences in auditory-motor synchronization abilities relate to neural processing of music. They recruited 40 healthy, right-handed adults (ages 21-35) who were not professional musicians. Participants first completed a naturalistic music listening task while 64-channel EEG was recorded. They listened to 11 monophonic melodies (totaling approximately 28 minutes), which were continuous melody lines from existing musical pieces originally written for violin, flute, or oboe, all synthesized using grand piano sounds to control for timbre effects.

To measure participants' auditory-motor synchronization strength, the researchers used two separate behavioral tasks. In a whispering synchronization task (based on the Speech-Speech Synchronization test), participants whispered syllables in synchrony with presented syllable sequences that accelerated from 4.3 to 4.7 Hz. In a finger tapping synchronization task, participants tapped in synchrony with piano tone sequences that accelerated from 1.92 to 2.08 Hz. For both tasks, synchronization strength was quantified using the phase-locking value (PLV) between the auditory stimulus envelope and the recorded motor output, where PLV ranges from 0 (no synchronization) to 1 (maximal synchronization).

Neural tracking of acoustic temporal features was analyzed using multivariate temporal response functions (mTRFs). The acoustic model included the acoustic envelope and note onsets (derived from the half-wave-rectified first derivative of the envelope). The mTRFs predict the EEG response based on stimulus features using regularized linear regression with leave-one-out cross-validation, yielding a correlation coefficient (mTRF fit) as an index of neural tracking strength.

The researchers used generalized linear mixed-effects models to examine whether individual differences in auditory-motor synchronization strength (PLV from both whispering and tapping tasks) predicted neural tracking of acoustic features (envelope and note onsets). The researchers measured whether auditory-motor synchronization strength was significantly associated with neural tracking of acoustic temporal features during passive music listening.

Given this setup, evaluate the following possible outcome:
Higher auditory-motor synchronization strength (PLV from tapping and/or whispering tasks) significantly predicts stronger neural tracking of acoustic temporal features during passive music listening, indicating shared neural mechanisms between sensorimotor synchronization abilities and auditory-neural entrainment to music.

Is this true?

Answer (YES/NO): YES